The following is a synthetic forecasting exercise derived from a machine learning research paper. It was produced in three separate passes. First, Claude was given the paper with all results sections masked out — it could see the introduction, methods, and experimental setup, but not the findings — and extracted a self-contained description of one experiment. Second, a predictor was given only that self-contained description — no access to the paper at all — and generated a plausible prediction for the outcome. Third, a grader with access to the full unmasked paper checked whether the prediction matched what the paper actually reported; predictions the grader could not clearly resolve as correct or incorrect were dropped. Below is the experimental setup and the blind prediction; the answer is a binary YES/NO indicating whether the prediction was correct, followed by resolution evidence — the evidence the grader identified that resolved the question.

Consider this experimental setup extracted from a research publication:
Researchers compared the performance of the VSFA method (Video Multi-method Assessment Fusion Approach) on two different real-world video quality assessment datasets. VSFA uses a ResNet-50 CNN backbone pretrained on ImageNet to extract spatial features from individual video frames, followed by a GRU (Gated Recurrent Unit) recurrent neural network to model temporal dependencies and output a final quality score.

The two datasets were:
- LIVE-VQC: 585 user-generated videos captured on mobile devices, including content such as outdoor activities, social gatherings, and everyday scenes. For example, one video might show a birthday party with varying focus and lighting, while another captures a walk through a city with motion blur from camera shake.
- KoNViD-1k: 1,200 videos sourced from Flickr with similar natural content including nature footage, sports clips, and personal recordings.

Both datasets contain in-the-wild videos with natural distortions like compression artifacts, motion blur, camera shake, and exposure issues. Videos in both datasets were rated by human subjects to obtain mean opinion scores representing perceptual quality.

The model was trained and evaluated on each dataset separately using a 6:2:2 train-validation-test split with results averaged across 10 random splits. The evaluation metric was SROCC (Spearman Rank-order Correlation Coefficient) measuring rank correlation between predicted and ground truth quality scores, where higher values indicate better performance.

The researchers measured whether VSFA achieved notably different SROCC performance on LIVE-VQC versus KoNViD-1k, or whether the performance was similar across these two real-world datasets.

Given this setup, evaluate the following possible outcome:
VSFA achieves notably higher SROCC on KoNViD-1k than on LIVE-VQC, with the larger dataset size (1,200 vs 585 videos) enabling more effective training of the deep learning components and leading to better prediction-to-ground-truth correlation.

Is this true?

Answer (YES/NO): NO